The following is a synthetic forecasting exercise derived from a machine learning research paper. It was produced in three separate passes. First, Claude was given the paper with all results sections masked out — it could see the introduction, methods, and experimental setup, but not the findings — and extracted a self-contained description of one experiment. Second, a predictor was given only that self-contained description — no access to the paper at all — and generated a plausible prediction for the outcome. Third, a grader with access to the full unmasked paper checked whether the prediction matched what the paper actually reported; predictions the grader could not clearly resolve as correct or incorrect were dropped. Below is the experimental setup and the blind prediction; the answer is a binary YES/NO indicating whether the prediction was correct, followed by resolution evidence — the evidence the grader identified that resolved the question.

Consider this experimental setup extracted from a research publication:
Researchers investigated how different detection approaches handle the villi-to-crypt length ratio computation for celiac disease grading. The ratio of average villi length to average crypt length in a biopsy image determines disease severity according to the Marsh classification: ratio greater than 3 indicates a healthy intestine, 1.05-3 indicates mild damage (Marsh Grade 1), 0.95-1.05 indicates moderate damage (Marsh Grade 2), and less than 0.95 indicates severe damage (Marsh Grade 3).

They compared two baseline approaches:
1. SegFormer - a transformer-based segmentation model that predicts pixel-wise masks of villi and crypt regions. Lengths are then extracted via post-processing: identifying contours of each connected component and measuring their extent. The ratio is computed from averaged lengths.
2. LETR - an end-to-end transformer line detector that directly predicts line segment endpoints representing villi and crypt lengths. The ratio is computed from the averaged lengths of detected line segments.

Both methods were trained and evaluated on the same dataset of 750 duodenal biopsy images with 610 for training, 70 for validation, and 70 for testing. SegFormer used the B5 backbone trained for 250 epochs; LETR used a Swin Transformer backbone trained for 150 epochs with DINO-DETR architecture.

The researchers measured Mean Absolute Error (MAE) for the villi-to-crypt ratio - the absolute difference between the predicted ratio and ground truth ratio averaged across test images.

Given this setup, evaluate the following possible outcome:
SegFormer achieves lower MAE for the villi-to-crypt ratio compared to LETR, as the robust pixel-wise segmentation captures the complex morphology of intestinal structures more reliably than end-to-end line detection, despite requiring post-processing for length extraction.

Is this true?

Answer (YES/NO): NO